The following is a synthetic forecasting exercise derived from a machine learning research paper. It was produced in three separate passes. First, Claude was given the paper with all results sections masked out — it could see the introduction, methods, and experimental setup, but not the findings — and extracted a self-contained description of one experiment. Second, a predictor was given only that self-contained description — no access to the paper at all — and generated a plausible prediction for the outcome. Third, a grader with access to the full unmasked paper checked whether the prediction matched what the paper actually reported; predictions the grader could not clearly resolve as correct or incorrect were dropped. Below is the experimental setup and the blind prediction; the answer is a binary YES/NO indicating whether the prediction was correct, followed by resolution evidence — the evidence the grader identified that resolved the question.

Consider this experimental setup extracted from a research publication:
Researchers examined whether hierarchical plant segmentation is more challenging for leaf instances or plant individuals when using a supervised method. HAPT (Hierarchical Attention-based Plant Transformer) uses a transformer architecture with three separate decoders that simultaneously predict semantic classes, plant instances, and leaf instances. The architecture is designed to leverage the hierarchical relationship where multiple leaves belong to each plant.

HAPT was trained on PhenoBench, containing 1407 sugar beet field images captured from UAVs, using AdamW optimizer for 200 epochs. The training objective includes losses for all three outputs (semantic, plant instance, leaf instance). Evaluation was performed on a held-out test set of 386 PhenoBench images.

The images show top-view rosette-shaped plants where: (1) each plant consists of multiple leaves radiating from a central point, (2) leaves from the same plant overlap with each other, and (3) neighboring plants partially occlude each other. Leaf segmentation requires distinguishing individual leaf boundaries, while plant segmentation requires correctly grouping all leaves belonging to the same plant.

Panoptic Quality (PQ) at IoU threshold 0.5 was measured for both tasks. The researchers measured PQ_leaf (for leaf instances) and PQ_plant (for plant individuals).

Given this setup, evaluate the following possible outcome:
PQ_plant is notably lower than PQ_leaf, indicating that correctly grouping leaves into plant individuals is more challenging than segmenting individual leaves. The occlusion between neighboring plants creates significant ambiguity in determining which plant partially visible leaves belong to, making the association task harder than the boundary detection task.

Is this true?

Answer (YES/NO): YES